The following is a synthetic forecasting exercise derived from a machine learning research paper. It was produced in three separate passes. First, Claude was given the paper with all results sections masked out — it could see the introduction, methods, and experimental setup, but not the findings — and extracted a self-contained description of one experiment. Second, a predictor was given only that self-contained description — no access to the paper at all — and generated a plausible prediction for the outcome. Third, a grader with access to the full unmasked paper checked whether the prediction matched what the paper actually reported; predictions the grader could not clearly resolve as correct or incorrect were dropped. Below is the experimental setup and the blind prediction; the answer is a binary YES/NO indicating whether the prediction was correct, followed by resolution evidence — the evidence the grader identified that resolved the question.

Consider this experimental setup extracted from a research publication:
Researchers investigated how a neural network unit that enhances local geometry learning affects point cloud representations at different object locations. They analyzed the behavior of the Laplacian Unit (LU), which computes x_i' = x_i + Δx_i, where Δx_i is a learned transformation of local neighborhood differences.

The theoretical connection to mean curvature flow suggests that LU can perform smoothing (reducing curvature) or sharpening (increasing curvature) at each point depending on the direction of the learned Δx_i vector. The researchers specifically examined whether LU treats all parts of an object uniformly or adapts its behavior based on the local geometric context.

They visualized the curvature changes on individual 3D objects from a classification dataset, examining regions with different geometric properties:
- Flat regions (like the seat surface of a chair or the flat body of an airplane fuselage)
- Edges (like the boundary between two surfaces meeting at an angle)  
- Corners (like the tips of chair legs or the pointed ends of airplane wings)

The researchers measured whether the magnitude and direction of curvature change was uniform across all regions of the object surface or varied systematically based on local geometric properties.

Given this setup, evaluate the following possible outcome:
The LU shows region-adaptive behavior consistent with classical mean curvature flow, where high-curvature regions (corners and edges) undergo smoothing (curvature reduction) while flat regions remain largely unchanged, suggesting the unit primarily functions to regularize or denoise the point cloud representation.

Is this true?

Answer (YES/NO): NO